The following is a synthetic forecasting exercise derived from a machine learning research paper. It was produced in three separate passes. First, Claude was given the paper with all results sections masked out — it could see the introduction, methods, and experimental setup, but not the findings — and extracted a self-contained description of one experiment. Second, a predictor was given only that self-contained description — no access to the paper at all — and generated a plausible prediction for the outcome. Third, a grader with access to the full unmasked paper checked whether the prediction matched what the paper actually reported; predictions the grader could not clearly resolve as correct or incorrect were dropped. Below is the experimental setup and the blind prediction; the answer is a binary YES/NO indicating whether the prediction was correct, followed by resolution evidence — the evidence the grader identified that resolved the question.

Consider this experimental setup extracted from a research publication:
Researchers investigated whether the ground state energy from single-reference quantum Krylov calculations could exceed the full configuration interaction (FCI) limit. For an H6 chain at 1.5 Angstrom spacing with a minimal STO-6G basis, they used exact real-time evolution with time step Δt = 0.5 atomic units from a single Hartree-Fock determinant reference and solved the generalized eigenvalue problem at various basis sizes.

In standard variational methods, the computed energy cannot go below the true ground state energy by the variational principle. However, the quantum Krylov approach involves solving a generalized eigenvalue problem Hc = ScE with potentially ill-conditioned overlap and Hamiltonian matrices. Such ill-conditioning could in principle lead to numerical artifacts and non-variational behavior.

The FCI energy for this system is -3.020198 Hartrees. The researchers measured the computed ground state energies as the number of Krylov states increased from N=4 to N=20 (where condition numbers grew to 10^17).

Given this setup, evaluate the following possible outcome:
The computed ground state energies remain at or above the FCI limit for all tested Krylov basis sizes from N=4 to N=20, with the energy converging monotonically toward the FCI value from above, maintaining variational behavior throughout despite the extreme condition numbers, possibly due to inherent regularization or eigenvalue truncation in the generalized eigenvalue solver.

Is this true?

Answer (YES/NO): YES